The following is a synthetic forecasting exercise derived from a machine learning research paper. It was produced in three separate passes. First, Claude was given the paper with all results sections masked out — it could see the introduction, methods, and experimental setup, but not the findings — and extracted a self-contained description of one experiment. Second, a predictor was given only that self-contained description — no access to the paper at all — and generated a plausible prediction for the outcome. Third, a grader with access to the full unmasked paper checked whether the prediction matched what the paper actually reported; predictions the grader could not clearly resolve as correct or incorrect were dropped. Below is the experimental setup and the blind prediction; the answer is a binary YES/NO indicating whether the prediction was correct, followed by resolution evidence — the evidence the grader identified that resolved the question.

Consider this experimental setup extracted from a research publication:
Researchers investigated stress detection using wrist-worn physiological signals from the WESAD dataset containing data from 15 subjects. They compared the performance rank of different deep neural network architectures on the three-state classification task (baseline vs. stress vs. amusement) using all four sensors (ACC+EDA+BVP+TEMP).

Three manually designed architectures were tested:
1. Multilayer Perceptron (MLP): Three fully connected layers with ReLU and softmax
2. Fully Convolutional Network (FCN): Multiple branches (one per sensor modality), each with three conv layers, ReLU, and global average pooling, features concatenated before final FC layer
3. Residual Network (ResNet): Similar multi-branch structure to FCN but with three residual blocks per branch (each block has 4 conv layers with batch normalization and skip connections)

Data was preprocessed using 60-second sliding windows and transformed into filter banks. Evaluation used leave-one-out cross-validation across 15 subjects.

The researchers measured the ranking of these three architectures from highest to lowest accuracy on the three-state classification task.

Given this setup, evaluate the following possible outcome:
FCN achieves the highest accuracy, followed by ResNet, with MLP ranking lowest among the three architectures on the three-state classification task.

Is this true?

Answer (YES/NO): NO